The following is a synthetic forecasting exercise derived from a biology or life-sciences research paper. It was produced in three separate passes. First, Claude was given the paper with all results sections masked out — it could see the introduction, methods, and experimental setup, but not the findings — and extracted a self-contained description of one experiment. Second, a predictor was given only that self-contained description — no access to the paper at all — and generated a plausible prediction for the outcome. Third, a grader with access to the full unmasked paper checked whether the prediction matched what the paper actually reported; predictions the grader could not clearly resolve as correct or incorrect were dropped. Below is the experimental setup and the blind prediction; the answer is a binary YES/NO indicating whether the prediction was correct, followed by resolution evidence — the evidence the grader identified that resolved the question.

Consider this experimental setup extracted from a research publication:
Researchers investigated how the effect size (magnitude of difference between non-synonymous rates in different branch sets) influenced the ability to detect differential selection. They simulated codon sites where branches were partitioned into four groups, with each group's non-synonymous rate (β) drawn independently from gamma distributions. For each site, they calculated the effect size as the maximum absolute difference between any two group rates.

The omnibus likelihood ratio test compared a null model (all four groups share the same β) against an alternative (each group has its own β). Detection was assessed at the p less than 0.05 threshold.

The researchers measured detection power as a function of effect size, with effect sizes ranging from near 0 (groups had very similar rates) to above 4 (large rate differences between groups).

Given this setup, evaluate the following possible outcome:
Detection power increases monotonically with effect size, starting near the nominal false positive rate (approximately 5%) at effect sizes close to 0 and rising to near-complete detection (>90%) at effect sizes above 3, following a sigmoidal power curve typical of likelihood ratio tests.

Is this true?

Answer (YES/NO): NO